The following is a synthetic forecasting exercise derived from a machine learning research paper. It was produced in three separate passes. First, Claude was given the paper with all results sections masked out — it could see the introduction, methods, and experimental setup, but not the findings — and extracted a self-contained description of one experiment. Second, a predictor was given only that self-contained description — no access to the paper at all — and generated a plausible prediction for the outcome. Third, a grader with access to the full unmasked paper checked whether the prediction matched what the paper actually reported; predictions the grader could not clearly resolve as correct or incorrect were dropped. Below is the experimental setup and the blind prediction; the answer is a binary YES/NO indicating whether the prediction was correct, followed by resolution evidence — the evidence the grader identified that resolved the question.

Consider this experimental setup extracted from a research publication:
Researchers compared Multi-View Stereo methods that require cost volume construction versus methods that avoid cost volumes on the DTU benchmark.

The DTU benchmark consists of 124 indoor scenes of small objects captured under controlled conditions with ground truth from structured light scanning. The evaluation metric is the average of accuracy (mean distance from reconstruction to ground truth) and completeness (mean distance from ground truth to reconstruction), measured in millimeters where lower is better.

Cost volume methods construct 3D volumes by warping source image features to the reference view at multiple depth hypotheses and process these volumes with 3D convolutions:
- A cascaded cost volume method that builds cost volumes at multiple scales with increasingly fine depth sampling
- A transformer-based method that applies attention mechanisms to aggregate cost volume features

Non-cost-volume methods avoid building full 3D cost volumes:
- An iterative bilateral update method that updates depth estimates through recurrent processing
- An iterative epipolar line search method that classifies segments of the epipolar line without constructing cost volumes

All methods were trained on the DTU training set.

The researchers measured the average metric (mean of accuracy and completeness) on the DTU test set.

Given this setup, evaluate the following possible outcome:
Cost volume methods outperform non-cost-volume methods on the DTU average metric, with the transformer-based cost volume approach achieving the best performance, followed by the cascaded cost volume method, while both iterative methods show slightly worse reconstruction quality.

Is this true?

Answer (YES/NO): NO